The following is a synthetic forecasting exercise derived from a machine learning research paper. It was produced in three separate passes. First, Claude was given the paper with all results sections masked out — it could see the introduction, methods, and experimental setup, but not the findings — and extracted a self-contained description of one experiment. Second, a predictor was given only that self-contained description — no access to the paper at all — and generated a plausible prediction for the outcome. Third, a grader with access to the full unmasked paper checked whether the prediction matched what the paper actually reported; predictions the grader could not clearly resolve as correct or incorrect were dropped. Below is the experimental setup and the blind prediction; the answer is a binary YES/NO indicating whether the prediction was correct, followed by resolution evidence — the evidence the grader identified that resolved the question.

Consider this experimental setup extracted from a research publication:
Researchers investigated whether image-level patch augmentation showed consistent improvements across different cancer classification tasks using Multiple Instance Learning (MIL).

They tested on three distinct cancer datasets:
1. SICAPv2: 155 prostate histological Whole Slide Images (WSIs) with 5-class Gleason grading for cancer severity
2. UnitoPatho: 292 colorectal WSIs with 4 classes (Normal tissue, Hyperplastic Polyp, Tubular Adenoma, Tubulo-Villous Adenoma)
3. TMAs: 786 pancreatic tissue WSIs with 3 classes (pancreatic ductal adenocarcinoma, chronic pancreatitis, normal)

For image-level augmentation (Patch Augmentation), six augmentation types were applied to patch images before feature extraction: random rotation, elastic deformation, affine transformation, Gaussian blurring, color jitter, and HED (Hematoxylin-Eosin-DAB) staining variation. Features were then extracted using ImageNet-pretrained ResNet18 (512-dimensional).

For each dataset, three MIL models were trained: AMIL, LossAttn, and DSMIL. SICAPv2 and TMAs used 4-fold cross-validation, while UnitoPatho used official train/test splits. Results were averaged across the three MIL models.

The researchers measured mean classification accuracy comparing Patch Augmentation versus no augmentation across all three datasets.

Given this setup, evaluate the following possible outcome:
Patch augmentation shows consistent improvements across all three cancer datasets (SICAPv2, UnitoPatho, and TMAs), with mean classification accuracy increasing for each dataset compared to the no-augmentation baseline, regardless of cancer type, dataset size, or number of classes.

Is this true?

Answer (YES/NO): YES